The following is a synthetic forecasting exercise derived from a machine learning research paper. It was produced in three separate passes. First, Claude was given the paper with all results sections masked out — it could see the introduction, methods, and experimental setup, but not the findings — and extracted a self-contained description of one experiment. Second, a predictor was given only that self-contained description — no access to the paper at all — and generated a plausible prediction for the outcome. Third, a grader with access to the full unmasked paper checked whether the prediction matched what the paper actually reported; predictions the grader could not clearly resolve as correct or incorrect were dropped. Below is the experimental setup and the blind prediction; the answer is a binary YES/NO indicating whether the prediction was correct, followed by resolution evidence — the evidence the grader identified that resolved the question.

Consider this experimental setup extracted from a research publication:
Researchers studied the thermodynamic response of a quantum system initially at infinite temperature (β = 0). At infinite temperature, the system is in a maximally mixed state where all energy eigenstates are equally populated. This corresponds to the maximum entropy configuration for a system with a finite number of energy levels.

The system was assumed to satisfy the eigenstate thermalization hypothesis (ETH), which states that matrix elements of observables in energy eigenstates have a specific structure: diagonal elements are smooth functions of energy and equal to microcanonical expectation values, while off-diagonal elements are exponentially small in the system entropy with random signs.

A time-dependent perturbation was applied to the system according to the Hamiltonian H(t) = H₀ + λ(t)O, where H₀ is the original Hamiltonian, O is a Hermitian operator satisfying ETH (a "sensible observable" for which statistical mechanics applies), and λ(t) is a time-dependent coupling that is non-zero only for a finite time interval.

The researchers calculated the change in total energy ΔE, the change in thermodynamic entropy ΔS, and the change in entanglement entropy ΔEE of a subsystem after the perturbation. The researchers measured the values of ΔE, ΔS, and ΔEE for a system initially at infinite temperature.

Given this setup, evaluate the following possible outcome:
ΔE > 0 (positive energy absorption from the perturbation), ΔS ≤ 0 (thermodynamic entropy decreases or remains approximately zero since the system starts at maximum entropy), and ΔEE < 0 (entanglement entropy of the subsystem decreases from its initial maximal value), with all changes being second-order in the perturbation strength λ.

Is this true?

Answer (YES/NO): NO